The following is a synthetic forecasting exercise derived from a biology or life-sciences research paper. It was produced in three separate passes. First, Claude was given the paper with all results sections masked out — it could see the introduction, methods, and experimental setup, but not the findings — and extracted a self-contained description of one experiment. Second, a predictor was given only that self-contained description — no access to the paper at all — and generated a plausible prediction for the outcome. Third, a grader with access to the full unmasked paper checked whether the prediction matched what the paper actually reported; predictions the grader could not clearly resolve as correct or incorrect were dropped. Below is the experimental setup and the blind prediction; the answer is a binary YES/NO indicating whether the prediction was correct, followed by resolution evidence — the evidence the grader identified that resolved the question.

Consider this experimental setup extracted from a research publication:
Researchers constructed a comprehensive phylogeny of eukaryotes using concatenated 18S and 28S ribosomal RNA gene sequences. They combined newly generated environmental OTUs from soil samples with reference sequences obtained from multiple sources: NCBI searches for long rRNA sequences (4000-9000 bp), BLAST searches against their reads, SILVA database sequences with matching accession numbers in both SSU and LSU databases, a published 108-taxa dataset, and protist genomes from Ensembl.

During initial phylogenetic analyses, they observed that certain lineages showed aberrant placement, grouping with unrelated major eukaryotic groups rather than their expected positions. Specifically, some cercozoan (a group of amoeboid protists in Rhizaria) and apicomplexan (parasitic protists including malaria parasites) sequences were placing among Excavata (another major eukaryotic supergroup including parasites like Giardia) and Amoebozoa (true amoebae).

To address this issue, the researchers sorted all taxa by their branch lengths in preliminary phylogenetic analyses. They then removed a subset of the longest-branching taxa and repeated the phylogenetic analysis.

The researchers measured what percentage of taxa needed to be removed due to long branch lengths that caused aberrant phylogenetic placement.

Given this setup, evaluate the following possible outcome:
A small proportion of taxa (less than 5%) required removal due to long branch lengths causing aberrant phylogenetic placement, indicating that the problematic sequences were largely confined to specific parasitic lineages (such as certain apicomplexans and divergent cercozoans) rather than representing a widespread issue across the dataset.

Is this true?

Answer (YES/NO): NO